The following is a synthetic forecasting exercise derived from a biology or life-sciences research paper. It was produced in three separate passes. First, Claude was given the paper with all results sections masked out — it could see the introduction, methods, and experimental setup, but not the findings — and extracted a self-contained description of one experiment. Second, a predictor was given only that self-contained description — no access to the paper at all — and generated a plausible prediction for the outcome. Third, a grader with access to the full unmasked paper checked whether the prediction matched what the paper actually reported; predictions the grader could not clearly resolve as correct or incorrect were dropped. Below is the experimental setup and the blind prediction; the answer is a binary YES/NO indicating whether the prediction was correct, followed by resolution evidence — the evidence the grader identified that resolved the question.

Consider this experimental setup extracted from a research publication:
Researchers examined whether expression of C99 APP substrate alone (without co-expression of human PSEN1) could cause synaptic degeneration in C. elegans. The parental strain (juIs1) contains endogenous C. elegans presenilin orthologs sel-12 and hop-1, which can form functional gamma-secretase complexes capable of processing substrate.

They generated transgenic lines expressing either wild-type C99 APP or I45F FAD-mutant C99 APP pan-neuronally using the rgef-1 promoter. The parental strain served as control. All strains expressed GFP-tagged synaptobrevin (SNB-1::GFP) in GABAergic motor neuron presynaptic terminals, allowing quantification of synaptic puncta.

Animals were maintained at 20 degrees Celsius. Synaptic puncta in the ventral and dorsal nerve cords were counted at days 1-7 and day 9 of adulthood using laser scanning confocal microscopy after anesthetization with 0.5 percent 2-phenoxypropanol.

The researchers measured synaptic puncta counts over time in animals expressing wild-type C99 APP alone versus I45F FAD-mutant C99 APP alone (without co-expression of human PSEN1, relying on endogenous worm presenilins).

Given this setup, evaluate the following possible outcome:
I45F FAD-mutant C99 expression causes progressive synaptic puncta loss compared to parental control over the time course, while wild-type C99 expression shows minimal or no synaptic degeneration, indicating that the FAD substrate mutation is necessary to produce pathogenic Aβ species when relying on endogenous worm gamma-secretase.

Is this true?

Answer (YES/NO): NO